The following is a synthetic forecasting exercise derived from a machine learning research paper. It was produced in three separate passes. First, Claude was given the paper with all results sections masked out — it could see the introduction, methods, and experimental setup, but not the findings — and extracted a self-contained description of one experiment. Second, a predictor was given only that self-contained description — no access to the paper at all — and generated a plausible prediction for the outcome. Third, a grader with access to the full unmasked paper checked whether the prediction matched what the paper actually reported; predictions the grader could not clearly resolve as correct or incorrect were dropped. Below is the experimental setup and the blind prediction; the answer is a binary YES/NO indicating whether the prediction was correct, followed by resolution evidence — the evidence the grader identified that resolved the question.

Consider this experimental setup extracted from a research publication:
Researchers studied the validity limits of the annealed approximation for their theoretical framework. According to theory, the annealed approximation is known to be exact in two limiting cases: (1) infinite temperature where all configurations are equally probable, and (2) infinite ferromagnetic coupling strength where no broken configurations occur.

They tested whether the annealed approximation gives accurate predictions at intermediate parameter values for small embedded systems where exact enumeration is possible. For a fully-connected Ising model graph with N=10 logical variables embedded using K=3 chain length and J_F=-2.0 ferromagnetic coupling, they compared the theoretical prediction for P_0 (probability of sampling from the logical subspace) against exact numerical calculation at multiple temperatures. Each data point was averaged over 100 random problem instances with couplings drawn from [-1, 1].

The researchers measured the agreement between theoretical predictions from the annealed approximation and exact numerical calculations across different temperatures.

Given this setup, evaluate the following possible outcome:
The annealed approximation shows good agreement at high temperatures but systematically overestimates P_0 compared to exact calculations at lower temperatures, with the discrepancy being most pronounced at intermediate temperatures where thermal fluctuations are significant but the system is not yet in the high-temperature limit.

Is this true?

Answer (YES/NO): YES